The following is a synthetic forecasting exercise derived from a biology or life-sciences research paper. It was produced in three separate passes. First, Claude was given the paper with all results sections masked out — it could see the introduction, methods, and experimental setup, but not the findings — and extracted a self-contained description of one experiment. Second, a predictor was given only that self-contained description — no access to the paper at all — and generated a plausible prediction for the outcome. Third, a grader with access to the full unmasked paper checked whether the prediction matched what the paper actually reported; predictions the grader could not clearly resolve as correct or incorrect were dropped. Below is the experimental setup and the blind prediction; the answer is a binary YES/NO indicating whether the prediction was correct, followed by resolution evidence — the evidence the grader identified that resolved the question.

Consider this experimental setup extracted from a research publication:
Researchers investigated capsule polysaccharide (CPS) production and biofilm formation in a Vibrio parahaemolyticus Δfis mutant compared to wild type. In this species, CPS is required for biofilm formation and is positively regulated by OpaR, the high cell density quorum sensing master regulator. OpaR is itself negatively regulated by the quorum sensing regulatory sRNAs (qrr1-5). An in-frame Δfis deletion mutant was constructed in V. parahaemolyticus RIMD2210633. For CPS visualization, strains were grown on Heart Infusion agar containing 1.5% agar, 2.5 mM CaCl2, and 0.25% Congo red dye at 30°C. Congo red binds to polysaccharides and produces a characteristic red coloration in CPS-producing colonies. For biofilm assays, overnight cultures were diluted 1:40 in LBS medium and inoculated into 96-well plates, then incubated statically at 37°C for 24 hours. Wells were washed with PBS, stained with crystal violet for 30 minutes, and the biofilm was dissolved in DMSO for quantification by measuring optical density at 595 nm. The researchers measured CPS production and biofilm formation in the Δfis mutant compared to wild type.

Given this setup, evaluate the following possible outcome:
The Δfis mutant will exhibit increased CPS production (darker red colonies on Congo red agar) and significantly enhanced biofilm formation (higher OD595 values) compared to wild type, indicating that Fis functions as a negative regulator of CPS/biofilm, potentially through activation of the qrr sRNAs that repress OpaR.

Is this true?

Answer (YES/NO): YES